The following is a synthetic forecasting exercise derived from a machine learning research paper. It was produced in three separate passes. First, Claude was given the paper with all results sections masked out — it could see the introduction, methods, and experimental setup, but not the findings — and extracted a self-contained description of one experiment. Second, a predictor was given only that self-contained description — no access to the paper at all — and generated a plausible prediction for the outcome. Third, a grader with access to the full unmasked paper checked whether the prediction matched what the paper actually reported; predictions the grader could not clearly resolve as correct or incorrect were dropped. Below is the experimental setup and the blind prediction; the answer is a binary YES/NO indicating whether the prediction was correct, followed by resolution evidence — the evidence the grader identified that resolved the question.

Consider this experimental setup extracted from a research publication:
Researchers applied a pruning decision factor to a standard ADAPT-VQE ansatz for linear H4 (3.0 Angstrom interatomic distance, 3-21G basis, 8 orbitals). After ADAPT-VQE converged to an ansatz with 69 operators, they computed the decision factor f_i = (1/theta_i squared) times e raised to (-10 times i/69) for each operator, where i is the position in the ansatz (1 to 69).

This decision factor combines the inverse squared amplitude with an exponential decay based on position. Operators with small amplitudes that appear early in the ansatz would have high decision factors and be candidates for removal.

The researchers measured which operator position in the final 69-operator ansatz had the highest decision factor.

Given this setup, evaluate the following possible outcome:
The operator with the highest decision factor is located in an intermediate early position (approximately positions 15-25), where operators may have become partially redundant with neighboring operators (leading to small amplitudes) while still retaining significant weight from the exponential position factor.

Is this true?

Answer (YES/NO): NO